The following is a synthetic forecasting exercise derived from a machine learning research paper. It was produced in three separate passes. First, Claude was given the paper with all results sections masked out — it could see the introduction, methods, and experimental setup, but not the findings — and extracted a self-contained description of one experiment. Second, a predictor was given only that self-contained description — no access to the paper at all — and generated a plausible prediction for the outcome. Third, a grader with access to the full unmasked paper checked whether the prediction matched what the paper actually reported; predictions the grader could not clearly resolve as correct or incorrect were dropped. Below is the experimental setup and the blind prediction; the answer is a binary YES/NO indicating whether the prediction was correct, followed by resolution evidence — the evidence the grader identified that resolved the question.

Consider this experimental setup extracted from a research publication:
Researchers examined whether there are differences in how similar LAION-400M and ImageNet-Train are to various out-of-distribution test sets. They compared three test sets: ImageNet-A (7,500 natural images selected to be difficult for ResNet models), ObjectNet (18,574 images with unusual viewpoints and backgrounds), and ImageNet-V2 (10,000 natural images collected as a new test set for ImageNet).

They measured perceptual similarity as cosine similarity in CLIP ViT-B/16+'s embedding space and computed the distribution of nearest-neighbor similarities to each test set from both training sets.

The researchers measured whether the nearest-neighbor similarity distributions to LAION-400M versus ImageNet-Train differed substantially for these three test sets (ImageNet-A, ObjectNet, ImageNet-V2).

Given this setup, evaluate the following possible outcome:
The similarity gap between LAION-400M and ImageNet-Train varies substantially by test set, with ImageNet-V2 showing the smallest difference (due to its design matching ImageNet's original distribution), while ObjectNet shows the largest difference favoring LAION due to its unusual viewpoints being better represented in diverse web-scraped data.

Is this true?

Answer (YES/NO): NO